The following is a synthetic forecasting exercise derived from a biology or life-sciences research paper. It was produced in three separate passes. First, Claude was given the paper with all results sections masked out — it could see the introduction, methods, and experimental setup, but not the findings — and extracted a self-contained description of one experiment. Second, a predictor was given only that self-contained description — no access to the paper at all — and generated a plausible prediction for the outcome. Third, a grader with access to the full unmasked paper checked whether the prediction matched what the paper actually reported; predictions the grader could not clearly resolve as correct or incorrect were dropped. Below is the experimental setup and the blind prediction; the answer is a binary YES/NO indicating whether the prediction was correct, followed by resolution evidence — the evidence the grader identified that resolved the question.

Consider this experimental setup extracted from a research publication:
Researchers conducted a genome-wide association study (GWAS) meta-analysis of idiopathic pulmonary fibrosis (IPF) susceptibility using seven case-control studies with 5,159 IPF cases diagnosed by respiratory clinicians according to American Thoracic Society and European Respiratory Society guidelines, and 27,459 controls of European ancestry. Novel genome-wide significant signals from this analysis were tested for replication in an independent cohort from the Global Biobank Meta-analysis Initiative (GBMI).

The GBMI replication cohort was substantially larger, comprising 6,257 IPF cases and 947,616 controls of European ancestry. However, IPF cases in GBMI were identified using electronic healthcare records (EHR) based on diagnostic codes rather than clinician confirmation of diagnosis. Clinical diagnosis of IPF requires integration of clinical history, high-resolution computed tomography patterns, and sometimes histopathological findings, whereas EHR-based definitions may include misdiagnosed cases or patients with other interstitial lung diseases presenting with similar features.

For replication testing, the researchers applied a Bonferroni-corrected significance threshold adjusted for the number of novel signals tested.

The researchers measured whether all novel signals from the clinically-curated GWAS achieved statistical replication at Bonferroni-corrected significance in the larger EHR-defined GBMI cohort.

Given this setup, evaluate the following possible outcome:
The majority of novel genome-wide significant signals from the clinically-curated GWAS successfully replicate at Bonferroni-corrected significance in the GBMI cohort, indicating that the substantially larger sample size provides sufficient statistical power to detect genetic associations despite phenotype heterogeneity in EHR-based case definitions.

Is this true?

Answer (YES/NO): YES